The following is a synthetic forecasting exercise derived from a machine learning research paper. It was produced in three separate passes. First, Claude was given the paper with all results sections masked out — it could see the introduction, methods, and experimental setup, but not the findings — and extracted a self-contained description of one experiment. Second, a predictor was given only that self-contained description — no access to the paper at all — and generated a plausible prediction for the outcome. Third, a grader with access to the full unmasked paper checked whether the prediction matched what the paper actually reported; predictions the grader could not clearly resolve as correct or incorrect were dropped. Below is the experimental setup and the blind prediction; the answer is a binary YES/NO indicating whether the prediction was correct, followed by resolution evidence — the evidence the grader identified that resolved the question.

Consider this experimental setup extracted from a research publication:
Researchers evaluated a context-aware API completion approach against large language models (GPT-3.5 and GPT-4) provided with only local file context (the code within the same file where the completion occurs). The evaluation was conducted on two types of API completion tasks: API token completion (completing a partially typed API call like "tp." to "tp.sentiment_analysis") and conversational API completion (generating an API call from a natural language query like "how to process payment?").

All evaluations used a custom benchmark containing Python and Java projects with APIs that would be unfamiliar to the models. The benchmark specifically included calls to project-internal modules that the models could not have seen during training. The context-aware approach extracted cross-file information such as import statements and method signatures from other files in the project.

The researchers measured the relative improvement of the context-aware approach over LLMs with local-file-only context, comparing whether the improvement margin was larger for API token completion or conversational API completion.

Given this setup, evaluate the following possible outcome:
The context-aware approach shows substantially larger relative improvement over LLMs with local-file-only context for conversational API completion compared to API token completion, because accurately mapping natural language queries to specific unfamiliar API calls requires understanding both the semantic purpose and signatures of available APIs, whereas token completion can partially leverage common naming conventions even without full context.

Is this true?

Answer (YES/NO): YES